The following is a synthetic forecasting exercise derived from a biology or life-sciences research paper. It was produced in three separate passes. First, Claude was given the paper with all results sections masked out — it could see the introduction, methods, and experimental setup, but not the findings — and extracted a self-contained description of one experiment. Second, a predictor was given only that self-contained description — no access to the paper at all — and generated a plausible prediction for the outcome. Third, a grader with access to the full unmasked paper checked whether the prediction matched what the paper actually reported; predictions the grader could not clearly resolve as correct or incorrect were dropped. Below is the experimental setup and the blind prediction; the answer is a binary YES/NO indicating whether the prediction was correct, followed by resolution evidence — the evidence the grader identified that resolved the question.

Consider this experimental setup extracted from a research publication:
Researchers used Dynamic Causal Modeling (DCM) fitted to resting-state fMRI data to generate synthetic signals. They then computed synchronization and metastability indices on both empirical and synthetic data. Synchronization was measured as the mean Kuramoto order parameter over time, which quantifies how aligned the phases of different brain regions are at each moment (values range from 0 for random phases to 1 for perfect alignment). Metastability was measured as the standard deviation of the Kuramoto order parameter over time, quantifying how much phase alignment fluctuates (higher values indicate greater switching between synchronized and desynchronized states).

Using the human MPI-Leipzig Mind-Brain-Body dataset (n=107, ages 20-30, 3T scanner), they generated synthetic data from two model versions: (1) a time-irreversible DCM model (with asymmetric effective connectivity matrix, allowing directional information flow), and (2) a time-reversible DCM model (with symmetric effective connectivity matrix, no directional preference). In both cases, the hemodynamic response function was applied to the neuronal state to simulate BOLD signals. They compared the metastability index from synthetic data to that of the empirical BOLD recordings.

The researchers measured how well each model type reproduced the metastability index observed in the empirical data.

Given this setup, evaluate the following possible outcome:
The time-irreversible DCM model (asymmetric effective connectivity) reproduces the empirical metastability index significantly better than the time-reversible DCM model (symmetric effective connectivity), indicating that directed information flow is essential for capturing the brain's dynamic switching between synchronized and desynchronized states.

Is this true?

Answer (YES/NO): YES